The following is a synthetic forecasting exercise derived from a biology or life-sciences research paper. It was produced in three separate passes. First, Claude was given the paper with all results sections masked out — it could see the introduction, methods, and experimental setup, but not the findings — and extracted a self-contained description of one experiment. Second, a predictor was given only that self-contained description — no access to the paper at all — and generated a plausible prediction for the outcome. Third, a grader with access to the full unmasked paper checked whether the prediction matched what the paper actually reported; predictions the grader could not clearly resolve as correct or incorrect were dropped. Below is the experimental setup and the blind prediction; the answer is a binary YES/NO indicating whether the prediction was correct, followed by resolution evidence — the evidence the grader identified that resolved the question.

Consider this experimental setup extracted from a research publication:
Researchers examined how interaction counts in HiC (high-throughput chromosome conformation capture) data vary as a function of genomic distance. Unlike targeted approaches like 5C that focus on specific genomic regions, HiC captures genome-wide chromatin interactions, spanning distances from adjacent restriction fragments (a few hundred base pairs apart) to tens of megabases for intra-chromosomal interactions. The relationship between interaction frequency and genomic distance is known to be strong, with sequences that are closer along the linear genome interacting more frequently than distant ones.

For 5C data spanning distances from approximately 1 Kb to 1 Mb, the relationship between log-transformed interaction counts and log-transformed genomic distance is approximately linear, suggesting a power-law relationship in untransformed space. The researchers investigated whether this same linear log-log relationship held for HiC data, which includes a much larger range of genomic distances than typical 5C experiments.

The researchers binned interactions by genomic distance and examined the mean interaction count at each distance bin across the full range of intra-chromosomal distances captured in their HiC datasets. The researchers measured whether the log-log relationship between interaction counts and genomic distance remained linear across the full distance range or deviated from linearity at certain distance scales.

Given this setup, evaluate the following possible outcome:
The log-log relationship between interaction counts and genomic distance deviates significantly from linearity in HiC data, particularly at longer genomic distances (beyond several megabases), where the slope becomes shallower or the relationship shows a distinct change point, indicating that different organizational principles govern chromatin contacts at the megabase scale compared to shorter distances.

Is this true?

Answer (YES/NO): YES